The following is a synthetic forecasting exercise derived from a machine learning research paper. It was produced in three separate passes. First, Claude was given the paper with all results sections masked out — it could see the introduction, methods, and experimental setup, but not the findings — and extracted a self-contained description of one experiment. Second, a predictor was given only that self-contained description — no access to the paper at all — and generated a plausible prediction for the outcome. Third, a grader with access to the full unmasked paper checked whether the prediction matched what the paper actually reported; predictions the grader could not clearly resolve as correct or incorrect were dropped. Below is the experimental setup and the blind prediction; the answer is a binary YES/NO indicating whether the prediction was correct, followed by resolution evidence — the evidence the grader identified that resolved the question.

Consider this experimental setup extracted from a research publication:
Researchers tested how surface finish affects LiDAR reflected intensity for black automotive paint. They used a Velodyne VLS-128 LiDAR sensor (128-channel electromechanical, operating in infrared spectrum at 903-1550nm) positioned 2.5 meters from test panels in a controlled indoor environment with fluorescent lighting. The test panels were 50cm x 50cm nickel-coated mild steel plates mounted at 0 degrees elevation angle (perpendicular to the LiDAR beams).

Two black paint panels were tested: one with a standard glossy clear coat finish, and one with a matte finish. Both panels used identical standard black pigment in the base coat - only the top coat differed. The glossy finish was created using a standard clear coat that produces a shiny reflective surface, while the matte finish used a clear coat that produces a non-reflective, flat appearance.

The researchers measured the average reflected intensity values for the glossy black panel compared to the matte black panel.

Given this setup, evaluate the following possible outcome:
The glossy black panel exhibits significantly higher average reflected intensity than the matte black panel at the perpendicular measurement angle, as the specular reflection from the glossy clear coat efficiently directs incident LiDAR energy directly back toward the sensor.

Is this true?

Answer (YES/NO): NO